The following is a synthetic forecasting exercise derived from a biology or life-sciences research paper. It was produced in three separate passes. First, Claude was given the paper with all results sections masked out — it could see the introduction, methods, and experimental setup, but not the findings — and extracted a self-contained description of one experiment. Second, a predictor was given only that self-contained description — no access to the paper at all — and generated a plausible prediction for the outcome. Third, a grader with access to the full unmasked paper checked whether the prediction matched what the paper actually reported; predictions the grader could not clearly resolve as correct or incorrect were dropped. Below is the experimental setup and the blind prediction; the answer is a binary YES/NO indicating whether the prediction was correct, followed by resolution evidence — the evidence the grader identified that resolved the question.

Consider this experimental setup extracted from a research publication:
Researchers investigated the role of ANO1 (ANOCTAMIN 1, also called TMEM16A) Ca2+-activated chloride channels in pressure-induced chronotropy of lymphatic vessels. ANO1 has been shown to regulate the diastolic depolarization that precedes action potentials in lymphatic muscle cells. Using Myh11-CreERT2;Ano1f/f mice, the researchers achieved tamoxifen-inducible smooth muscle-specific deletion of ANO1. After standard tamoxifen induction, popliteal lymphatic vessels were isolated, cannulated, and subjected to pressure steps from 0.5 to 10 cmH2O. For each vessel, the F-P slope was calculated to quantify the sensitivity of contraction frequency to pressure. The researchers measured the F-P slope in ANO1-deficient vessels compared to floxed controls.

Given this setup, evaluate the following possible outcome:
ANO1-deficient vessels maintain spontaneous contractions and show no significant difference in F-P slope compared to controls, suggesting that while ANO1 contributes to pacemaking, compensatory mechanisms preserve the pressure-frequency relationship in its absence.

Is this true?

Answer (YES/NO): NO